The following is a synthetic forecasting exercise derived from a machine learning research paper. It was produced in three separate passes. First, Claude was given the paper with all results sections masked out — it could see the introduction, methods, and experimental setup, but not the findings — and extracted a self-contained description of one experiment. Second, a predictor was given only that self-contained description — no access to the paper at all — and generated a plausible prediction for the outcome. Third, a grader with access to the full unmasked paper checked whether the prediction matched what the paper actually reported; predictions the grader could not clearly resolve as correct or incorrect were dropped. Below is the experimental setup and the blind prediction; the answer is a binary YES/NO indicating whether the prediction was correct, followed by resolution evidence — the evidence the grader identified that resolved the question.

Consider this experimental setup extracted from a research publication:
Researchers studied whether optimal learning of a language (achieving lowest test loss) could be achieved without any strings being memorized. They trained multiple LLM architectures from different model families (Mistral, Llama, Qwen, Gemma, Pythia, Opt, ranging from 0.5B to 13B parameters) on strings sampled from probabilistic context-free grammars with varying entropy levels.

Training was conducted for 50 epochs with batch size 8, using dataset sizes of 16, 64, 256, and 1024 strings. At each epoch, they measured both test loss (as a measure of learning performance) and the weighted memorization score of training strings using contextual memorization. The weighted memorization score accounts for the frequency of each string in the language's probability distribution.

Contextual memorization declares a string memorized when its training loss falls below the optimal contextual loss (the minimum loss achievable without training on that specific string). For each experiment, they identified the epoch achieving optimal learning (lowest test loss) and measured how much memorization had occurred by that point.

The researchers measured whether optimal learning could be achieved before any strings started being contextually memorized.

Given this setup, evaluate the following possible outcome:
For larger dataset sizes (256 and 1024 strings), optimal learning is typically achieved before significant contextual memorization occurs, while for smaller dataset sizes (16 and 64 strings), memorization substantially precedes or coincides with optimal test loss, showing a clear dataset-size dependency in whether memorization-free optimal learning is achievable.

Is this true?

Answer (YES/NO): NO